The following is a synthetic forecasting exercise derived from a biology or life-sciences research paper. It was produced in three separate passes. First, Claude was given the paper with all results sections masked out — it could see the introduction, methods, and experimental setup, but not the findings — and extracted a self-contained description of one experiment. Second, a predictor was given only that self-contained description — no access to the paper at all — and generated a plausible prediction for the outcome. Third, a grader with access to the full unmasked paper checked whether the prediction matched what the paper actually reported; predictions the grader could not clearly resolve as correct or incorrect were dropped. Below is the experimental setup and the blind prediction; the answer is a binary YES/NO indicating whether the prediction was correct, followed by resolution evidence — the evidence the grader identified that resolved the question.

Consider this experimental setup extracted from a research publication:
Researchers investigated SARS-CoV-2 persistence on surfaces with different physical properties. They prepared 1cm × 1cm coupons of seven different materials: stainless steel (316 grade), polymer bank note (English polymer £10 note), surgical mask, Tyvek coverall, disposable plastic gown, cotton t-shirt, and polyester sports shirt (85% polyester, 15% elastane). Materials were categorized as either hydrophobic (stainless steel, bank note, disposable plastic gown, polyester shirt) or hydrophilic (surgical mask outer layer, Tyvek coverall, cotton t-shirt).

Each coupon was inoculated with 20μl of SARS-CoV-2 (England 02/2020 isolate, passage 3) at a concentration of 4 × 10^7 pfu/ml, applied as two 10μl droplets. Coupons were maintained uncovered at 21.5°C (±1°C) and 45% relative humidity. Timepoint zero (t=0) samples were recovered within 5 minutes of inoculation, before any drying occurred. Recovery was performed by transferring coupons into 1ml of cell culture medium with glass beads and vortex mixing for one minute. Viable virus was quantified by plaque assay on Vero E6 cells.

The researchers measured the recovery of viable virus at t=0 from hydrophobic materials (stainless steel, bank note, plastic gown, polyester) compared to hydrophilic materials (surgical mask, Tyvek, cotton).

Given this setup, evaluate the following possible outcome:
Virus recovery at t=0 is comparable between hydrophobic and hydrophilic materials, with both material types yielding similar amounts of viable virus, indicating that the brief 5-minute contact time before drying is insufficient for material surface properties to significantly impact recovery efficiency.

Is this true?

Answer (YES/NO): YES